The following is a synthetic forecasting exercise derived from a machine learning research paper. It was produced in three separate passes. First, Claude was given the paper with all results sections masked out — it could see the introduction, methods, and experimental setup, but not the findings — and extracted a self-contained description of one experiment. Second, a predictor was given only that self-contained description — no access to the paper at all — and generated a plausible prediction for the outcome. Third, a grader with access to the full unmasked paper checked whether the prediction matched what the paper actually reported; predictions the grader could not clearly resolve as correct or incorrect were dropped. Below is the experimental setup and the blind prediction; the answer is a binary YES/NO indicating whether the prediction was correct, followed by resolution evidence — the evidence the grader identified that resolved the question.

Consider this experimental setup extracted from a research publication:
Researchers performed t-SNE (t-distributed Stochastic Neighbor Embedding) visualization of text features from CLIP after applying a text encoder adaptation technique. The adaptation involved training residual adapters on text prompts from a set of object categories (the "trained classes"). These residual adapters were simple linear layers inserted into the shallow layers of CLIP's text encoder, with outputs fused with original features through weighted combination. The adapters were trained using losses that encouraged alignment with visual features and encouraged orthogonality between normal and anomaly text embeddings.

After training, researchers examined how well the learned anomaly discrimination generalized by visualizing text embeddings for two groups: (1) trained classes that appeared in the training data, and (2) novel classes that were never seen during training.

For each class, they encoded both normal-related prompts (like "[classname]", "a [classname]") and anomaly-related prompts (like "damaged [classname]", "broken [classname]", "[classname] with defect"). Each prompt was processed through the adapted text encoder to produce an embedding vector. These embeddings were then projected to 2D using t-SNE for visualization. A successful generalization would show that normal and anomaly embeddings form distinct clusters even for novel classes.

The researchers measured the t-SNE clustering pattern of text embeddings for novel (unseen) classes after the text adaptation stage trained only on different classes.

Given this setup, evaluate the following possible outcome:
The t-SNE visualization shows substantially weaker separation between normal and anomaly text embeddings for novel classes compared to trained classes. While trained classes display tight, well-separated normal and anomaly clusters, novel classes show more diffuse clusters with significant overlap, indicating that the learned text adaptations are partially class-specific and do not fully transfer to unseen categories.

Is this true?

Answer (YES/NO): NO